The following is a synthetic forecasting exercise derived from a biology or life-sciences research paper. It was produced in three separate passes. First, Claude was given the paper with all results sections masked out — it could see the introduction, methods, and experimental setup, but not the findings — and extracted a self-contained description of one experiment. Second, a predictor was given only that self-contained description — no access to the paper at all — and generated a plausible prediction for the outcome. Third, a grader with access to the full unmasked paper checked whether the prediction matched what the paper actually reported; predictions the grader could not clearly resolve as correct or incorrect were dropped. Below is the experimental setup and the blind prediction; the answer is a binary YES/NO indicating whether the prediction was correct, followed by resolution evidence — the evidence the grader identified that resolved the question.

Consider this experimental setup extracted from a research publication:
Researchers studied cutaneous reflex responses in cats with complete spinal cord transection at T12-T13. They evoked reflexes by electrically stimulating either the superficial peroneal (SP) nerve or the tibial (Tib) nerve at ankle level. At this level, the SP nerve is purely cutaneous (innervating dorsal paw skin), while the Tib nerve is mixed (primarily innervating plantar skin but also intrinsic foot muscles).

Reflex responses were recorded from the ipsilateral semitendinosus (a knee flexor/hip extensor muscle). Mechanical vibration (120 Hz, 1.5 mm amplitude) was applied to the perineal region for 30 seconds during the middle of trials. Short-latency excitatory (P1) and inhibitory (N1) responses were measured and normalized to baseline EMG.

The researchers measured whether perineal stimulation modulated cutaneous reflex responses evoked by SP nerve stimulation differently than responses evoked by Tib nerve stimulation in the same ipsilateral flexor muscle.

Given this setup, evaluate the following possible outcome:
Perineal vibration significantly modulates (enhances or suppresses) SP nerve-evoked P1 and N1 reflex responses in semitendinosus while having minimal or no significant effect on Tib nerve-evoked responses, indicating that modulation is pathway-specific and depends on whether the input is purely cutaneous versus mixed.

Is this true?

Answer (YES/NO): NO